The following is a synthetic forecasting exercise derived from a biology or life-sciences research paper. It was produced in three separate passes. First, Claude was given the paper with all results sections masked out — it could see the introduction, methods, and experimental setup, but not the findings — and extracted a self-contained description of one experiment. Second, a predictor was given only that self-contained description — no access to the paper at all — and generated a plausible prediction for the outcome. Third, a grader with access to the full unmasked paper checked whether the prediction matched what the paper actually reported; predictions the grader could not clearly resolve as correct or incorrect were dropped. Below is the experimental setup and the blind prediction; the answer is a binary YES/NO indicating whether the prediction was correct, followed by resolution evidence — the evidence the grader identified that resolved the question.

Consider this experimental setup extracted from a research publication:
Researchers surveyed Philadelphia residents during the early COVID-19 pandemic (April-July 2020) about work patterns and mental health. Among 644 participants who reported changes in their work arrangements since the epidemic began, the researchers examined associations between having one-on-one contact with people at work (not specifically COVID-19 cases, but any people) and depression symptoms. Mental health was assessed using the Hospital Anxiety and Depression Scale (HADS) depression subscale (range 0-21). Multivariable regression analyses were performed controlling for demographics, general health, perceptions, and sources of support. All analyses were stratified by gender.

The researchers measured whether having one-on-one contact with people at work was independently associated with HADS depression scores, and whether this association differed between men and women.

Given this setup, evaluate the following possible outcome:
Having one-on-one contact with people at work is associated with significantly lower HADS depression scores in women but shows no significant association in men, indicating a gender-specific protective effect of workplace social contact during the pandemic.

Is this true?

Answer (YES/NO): NO